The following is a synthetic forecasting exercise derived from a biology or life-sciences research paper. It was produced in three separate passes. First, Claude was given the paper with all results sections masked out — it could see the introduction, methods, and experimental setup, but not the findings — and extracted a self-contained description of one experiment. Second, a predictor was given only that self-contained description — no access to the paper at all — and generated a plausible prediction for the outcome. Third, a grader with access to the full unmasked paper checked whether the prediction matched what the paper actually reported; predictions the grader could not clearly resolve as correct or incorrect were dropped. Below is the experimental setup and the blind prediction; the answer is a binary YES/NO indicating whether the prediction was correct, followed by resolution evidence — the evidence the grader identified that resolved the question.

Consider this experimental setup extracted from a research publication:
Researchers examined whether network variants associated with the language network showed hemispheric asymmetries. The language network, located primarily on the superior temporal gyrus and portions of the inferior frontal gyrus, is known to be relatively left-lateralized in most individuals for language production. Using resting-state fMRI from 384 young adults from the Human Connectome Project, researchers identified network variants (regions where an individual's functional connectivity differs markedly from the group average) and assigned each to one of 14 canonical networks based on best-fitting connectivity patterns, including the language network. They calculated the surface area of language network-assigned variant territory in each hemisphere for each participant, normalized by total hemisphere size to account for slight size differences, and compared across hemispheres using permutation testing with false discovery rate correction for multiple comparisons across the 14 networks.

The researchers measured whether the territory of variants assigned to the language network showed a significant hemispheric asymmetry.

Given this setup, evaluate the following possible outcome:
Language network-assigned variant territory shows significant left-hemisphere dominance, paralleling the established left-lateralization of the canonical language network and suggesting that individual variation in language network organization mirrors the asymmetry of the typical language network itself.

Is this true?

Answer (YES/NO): YES